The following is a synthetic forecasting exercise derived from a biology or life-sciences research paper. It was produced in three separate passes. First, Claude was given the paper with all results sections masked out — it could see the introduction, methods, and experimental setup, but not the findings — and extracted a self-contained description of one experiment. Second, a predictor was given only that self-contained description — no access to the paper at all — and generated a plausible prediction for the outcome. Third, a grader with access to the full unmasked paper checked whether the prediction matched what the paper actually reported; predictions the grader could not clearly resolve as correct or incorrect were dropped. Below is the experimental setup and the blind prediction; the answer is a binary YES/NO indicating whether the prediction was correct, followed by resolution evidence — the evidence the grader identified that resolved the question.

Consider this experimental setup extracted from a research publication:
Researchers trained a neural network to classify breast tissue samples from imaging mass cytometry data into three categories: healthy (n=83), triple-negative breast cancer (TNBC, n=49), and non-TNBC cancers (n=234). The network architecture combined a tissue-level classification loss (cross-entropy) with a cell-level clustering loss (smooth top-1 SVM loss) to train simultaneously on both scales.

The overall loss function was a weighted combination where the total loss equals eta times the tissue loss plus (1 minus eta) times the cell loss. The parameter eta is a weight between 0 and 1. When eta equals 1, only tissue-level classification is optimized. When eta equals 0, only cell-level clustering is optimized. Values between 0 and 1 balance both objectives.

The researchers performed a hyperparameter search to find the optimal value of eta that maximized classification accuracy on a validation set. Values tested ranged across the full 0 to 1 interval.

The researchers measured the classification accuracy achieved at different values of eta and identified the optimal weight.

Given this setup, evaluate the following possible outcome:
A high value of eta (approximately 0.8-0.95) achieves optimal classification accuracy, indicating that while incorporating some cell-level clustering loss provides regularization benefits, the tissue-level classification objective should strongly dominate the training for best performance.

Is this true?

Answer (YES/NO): YES